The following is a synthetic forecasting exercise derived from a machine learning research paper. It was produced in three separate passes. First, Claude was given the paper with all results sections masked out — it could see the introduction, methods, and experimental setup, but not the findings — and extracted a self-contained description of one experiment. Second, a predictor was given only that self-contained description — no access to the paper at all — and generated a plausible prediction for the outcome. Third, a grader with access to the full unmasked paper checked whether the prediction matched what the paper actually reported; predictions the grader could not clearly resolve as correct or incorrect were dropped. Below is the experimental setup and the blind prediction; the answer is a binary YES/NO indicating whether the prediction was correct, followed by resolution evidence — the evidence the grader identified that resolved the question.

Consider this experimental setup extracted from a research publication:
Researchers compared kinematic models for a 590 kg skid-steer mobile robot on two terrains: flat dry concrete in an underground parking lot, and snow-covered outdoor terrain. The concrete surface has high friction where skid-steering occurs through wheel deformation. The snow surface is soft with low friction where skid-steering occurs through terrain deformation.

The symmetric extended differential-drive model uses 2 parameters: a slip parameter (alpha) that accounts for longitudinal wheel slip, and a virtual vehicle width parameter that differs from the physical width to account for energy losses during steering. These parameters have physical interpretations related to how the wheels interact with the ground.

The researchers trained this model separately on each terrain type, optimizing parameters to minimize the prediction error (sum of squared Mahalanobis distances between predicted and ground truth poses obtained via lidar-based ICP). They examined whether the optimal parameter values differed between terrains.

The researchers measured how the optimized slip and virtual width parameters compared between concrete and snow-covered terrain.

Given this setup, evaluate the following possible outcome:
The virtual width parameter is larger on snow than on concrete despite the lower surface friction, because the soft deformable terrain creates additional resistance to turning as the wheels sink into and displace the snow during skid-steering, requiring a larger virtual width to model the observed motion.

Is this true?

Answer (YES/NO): NO